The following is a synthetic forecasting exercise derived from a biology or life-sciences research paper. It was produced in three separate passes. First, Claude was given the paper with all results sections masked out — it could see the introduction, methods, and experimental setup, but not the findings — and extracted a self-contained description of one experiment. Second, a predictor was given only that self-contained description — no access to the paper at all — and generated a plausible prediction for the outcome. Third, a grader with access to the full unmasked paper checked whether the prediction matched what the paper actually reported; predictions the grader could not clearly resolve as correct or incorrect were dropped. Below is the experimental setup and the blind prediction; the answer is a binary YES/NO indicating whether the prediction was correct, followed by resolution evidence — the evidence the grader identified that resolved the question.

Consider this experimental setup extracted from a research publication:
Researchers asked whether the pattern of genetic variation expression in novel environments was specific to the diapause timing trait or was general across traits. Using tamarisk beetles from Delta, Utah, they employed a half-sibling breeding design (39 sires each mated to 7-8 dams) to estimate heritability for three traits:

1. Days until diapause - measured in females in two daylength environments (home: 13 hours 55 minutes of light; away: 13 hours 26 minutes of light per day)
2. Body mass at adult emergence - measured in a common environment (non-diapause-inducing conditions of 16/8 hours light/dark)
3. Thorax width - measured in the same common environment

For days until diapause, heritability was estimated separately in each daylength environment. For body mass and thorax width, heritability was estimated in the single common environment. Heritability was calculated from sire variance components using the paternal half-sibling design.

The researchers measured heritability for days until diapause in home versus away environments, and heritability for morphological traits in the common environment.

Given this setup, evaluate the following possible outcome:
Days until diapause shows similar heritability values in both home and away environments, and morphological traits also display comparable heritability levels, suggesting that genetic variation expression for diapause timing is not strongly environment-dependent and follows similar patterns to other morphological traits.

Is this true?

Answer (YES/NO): NO